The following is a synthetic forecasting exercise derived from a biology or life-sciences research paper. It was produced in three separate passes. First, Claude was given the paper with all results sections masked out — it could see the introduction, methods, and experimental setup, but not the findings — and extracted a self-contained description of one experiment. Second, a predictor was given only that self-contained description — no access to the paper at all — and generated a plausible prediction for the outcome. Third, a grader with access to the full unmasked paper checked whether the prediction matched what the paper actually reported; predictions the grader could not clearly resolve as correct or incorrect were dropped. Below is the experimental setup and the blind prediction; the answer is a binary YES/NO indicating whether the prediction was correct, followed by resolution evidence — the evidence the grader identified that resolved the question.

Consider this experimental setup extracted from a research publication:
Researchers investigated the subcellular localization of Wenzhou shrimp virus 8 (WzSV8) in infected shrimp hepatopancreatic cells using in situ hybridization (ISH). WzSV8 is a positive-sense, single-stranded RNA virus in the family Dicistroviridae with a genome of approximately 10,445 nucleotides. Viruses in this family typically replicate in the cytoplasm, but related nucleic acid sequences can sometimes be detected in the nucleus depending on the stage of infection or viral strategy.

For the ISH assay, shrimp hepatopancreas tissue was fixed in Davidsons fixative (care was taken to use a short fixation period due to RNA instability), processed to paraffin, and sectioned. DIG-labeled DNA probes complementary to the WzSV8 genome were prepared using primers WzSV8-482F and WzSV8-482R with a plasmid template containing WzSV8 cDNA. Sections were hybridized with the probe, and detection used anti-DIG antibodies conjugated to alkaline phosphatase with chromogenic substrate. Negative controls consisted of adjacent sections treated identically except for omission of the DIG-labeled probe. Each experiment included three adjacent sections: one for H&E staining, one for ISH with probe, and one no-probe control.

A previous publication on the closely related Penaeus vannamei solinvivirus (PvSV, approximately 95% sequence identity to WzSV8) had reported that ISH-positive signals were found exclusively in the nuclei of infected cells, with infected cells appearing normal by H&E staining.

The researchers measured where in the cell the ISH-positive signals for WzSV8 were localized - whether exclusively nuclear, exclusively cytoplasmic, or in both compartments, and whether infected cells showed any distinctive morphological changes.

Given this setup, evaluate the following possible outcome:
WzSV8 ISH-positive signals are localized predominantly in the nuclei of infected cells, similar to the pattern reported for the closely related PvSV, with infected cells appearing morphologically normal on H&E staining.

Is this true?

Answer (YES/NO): NO